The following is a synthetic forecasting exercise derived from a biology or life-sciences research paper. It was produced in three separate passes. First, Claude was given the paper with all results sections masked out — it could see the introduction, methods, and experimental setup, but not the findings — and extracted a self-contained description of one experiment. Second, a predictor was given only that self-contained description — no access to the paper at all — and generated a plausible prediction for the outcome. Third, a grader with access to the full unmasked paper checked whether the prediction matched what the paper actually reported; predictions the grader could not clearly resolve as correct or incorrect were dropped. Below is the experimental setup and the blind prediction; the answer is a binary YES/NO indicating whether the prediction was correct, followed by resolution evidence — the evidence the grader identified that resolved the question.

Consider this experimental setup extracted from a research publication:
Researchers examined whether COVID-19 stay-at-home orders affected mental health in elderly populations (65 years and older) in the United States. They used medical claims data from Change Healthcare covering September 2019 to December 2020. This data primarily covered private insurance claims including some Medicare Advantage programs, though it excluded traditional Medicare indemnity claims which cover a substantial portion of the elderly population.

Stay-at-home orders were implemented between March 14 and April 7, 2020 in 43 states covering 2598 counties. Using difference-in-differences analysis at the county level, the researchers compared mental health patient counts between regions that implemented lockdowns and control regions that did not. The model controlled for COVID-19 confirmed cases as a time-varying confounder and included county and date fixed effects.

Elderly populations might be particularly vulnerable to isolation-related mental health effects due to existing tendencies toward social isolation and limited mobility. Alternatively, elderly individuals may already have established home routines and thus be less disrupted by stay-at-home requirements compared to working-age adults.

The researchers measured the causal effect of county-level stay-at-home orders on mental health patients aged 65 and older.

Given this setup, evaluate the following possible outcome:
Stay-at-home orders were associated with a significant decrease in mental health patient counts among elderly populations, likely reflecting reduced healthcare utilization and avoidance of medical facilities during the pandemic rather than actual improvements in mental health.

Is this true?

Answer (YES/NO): NO